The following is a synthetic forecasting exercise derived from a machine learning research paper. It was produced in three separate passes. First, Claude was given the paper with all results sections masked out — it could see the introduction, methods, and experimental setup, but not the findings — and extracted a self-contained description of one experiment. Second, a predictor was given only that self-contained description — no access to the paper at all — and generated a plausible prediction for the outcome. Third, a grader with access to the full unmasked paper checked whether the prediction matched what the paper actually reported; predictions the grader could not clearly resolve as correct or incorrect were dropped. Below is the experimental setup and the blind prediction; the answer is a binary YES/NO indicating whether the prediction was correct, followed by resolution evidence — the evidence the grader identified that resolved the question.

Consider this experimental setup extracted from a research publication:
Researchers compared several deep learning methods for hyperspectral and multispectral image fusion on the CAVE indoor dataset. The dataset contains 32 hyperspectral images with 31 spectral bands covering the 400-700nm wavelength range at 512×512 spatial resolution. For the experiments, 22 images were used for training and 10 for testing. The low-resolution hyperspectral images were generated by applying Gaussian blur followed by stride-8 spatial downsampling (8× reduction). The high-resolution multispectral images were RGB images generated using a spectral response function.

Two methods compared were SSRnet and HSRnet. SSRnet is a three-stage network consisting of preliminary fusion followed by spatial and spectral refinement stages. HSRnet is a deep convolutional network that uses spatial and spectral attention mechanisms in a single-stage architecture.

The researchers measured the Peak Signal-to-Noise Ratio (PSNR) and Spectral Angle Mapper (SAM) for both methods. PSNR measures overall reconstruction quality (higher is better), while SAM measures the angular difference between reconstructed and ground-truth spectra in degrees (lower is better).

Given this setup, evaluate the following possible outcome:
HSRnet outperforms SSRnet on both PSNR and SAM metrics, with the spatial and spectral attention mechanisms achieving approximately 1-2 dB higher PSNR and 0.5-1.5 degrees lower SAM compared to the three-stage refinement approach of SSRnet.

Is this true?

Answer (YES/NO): NO